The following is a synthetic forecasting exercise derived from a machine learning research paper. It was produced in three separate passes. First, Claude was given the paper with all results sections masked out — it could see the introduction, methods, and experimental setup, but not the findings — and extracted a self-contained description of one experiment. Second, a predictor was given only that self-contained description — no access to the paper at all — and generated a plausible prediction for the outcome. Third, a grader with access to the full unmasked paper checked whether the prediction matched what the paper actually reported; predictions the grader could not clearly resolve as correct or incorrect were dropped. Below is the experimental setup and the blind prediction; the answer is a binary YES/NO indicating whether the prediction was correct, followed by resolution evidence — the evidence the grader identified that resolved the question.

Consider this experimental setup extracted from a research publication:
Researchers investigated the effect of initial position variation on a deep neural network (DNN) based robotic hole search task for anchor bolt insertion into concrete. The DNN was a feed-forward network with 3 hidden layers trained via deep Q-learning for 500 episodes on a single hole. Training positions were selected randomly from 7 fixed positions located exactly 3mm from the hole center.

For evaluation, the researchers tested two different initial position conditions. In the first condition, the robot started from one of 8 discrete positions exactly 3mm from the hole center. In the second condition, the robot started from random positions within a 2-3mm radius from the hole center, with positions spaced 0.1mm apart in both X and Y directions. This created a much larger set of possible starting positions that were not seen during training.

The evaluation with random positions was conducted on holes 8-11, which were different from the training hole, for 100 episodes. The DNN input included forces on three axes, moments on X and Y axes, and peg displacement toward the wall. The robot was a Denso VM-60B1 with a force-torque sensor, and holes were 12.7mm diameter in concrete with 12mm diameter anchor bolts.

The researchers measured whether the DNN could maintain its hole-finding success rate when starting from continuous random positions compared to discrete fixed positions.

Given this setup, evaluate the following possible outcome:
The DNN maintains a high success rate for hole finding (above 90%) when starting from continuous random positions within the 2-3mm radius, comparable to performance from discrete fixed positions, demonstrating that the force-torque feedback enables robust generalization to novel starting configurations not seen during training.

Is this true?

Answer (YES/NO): YES